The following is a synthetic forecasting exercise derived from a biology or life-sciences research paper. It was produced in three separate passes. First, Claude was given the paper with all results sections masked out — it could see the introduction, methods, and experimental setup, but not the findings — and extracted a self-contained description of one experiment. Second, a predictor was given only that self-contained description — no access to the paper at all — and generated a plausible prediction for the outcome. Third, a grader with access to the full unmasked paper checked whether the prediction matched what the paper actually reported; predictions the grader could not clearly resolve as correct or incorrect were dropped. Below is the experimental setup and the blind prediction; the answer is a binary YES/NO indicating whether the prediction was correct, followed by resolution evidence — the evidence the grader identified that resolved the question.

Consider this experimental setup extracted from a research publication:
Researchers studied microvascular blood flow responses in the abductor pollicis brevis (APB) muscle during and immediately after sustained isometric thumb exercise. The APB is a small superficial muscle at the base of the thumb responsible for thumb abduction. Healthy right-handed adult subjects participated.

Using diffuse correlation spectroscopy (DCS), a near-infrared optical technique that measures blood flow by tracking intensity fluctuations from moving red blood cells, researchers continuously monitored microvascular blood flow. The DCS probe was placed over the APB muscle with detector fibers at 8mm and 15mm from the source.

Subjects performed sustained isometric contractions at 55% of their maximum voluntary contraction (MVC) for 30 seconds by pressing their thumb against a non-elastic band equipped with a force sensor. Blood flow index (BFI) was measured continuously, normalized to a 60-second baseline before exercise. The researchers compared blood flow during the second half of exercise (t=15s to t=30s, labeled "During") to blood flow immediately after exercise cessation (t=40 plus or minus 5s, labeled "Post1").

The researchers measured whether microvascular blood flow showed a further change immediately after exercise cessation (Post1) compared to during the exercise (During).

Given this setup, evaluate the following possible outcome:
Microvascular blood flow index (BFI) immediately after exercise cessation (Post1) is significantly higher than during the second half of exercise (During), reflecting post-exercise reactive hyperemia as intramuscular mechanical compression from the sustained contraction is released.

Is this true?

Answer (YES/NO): YES